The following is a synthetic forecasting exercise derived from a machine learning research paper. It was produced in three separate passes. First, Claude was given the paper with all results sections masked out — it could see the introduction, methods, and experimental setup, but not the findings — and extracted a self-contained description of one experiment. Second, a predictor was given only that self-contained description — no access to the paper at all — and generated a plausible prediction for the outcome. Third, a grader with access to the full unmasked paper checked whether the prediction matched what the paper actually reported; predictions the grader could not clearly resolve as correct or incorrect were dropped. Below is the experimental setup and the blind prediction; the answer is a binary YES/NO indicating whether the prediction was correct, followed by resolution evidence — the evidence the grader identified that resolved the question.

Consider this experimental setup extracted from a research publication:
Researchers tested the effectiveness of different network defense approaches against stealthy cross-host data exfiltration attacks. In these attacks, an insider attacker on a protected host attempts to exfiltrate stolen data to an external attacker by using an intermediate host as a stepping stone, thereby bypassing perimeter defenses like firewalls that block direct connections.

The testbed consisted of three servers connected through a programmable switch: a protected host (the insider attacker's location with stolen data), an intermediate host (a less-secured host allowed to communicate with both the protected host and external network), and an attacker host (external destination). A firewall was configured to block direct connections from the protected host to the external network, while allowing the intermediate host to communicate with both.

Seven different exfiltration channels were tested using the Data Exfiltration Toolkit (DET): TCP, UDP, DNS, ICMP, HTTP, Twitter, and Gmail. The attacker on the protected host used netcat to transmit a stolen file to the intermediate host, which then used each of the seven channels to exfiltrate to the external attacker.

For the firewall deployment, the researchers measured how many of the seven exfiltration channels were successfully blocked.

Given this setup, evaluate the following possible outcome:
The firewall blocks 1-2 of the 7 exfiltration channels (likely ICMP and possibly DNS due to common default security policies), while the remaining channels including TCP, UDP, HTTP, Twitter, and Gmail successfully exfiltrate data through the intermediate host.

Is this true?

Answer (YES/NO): NO